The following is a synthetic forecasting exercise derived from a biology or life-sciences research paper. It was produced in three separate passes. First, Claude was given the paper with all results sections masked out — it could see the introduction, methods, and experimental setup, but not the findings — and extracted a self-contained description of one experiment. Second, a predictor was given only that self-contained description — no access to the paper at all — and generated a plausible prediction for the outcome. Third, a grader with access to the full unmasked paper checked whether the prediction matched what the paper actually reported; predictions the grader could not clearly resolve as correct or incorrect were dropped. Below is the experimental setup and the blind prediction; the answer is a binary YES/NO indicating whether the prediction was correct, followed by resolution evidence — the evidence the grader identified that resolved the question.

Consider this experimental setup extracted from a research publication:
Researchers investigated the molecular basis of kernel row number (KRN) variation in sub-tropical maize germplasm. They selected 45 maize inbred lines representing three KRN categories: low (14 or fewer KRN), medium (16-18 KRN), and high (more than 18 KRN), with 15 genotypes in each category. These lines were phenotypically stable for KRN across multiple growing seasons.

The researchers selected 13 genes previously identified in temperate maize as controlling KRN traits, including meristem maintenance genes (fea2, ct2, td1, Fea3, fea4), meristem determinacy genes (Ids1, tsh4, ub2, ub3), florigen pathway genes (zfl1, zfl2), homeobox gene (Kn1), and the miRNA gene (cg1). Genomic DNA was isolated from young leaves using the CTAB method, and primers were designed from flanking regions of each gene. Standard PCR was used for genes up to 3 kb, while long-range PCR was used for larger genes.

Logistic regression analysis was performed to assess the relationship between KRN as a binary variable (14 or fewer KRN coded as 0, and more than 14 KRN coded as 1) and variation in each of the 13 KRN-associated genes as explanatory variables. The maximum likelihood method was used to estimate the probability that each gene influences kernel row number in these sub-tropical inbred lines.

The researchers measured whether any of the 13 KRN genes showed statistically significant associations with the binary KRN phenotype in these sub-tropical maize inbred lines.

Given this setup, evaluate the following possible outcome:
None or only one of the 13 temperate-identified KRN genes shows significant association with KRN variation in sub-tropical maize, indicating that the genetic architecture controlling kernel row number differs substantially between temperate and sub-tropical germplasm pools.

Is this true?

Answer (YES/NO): NO